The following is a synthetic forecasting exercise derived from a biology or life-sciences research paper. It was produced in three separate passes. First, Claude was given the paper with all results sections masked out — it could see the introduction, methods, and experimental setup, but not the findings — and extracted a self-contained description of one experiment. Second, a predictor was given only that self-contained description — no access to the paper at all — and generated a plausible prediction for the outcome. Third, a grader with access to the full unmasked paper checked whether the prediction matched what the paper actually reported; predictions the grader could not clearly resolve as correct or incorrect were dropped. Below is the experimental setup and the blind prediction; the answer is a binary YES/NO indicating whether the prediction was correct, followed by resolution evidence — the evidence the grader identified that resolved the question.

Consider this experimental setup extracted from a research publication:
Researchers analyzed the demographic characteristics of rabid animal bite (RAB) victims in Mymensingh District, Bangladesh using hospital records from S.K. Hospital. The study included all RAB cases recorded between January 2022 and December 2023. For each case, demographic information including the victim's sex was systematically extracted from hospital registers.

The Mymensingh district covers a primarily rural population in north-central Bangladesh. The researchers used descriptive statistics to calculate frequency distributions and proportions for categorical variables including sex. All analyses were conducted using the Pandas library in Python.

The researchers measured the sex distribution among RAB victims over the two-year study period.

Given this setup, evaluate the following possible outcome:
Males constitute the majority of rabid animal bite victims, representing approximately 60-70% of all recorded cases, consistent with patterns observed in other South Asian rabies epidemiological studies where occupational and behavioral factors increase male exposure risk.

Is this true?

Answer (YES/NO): YES